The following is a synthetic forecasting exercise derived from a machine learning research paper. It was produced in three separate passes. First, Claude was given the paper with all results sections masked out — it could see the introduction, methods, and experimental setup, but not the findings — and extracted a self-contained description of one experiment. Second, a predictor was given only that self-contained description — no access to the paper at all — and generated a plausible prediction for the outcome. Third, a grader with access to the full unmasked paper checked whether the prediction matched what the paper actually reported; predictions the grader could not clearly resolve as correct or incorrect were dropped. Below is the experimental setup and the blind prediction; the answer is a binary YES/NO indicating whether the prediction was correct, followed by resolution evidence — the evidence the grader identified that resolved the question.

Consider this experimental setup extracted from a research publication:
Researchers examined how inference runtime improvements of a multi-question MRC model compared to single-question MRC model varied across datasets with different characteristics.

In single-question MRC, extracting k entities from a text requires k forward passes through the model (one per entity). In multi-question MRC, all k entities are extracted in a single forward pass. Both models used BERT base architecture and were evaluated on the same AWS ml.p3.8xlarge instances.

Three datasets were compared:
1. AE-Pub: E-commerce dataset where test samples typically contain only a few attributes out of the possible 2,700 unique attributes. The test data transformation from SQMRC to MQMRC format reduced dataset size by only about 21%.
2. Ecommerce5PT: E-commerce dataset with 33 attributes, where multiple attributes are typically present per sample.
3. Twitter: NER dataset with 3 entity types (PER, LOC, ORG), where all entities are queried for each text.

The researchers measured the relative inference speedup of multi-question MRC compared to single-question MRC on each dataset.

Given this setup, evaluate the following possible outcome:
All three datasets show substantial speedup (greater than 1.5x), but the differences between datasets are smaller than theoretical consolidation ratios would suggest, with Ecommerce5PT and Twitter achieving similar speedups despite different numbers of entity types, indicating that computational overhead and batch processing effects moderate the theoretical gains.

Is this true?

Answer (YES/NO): NO